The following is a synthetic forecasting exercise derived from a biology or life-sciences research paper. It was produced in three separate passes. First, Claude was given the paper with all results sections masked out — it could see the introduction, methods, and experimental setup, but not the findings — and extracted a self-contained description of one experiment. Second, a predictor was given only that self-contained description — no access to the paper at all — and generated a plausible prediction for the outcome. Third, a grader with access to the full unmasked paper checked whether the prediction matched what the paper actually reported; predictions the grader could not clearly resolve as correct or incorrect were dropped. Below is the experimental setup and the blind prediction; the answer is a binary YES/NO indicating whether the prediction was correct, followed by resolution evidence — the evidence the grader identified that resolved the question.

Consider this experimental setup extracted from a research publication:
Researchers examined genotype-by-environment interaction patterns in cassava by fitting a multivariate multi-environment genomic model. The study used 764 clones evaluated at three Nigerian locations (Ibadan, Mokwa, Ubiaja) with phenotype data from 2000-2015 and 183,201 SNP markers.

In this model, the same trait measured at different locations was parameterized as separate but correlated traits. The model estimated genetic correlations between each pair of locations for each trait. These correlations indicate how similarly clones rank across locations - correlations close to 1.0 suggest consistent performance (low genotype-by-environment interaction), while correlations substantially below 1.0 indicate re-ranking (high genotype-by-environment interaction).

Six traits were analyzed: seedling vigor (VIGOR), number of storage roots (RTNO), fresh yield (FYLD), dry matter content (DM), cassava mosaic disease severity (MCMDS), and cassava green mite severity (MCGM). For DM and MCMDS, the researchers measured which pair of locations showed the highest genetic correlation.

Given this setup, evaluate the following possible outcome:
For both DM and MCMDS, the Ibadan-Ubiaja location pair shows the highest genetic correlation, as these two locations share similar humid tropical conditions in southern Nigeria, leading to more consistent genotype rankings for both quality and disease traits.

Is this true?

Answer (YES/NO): YES